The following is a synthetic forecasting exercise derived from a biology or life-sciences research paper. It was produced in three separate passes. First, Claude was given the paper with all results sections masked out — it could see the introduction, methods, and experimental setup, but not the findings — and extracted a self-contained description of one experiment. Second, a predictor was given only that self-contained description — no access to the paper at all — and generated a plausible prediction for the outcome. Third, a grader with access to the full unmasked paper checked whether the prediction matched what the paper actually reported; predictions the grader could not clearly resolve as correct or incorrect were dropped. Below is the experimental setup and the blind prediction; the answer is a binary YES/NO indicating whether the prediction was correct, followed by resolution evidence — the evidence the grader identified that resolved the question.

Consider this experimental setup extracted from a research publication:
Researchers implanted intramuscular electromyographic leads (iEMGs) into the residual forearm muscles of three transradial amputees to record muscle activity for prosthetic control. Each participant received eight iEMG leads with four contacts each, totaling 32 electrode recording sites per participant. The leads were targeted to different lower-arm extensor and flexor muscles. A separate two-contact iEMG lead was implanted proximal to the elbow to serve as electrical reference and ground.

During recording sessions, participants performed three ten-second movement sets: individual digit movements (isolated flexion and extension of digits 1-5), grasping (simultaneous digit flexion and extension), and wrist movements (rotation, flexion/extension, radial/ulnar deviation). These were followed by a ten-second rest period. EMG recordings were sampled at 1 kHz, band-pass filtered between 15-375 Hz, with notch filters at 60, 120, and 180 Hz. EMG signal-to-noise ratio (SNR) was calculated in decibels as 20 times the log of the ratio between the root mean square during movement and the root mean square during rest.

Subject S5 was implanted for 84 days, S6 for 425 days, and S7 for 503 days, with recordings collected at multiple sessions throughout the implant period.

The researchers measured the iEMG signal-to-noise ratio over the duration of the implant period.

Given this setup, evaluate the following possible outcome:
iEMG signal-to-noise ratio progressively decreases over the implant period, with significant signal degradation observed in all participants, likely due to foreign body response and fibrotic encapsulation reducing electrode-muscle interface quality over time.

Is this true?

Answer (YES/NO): NO